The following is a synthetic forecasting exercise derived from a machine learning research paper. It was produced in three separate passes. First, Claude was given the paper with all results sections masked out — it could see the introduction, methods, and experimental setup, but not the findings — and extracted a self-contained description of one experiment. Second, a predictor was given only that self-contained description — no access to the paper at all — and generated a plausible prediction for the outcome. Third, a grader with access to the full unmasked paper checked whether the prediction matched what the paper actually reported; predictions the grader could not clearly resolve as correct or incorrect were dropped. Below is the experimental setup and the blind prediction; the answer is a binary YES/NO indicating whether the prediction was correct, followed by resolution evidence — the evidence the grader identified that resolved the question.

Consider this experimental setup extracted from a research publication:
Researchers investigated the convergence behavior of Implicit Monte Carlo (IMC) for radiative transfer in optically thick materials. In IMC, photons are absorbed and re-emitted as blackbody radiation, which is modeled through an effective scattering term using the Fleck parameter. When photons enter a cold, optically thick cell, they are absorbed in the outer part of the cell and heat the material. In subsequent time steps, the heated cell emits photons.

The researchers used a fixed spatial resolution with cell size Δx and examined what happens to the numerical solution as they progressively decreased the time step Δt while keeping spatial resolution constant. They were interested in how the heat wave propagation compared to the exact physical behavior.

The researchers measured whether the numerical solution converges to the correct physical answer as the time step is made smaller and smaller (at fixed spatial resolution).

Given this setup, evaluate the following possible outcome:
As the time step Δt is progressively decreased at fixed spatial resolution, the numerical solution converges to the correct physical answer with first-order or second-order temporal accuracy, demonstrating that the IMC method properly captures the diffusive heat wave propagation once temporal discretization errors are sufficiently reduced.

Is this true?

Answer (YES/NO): NO